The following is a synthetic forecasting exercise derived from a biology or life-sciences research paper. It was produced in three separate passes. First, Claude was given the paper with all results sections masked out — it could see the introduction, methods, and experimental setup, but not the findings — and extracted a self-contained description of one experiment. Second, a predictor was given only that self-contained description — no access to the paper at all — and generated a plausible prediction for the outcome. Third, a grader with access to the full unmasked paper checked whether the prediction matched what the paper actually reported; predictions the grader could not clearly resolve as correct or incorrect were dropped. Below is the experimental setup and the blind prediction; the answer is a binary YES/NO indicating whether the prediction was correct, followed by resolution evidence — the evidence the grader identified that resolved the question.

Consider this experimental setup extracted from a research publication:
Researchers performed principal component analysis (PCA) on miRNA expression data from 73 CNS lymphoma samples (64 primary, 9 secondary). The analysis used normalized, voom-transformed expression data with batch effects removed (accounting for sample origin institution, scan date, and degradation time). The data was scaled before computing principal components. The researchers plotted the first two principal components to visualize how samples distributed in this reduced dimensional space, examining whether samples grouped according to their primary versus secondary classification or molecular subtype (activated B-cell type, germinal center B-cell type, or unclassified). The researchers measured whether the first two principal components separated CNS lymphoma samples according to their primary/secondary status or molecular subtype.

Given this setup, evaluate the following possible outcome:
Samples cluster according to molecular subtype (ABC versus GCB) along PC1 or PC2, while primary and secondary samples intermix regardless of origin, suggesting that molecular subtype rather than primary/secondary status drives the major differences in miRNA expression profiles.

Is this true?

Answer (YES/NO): NO